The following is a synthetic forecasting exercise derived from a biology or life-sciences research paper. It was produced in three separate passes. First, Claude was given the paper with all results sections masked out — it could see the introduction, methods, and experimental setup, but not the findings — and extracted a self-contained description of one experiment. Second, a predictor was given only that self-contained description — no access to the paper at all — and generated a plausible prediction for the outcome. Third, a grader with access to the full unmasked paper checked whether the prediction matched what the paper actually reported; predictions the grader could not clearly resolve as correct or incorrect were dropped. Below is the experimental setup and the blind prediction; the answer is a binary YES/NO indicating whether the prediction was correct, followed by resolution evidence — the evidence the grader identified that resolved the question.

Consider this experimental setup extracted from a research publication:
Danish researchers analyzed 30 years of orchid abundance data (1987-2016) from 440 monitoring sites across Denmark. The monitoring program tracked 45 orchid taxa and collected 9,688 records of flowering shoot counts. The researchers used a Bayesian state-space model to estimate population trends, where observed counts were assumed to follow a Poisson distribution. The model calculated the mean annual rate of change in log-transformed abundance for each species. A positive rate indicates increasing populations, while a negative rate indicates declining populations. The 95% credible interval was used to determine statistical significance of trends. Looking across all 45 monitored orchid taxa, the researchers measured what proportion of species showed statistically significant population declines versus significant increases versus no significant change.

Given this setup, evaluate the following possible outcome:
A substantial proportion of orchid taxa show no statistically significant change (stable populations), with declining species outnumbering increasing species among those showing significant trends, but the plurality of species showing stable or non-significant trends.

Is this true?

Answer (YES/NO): YES